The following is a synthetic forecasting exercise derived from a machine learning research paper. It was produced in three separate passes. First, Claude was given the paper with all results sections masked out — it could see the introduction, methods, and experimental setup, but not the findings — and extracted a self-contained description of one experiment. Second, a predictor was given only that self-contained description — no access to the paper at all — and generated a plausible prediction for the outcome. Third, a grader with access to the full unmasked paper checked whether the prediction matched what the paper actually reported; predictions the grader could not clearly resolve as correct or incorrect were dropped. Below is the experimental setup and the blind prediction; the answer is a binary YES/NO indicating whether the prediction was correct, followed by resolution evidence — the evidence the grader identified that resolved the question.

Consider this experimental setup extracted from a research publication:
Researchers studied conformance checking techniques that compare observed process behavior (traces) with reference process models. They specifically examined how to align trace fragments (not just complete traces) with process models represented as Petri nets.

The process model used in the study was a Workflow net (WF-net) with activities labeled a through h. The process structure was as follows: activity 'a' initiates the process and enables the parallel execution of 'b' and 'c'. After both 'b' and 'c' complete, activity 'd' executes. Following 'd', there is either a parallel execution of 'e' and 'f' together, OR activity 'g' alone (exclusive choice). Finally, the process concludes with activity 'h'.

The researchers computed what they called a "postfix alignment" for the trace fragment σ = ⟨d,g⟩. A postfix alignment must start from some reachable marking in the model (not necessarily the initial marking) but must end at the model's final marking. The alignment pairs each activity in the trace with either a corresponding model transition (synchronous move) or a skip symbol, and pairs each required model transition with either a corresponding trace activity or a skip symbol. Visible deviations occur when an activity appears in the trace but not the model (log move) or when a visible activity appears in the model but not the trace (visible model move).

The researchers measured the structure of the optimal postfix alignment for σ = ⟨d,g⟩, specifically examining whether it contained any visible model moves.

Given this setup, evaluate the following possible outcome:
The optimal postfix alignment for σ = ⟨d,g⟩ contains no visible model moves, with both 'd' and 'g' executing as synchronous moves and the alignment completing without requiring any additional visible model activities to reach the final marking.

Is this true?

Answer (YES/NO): NO